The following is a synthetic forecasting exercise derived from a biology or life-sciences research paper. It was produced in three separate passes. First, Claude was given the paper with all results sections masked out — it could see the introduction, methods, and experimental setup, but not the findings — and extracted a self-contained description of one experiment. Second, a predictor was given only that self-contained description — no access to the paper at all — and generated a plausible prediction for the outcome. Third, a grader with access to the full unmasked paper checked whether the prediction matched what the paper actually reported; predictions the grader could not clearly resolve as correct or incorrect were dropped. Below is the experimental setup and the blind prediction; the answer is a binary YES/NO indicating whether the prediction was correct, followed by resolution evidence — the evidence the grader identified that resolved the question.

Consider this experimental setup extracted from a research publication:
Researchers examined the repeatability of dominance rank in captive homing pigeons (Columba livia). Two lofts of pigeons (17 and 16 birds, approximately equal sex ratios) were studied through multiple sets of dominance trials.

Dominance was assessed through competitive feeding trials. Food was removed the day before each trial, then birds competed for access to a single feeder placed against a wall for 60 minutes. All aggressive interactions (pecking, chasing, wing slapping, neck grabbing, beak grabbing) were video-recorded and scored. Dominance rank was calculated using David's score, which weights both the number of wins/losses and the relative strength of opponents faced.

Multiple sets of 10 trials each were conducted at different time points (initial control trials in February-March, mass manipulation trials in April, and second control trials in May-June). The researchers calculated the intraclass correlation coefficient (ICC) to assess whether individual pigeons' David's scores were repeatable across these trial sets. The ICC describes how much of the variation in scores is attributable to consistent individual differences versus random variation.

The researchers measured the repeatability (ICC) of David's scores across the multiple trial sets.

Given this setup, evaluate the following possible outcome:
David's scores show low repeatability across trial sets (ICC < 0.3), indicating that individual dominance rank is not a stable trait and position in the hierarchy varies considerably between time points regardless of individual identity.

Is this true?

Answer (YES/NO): NO